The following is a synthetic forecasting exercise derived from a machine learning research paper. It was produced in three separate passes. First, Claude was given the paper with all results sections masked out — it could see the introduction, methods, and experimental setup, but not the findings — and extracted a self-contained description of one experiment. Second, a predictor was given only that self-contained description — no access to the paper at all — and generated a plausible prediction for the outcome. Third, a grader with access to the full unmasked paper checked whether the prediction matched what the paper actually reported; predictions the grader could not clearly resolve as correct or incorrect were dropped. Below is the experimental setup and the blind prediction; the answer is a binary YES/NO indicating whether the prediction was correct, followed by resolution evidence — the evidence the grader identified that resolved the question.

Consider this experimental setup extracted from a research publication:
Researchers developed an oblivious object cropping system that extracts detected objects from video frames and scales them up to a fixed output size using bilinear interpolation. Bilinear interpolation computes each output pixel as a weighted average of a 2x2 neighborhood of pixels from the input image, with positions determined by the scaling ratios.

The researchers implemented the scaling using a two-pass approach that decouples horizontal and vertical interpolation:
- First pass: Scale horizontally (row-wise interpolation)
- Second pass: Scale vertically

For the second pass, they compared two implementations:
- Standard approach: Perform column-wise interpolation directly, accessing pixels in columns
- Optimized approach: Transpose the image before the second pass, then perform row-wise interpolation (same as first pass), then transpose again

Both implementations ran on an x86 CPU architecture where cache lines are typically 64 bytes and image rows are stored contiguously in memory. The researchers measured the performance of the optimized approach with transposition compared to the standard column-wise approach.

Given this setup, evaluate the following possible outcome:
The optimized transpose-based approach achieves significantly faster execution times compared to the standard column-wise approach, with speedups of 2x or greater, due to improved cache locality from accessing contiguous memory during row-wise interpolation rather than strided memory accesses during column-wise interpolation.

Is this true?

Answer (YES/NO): YES